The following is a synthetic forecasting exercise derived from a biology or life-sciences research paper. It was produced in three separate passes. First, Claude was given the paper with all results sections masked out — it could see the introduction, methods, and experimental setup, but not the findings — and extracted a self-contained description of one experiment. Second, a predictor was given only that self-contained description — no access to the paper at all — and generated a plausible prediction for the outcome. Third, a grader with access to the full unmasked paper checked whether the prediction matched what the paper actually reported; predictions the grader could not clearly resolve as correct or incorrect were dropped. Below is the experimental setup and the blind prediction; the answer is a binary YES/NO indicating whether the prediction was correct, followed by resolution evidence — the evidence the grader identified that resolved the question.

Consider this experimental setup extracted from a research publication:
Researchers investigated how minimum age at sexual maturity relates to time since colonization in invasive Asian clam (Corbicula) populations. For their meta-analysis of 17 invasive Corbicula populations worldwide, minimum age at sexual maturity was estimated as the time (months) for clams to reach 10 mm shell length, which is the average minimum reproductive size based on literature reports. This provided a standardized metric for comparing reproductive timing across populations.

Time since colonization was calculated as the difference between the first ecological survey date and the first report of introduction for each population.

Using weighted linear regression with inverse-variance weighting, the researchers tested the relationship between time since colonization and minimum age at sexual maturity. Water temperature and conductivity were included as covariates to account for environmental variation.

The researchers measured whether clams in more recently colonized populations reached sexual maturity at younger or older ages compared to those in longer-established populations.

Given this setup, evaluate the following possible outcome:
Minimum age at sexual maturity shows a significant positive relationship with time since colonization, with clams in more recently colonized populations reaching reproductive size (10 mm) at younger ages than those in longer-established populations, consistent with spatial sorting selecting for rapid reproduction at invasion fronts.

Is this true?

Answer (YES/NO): NO